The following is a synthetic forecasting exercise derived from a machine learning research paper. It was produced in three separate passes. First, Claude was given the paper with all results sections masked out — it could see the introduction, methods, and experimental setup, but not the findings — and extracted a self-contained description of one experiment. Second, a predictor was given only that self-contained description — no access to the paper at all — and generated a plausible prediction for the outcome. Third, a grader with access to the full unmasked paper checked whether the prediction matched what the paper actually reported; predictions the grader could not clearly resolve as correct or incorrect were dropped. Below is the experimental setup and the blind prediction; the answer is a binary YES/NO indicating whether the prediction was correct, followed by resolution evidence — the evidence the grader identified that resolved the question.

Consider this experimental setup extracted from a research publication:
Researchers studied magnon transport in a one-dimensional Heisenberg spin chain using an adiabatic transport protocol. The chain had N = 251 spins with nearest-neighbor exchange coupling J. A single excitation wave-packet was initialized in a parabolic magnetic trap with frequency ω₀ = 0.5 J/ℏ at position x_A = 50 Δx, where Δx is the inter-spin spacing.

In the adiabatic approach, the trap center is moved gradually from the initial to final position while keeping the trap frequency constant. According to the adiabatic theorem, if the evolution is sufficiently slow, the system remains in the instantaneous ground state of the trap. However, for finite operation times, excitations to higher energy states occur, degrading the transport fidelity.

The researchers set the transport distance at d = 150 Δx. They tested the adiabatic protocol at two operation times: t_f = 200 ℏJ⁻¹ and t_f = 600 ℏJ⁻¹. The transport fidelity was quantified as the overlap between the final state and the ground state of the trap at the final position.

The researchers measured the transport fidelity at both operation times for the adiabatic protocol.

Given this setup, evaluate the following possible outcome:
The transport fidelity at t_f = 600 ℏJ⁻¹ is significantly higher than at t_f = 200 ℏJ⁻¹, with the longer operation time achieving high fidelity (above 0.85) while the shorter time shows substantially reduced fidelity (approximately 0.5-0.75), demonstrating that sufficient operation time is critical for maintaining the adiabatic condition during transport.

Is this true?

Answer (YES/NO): NO